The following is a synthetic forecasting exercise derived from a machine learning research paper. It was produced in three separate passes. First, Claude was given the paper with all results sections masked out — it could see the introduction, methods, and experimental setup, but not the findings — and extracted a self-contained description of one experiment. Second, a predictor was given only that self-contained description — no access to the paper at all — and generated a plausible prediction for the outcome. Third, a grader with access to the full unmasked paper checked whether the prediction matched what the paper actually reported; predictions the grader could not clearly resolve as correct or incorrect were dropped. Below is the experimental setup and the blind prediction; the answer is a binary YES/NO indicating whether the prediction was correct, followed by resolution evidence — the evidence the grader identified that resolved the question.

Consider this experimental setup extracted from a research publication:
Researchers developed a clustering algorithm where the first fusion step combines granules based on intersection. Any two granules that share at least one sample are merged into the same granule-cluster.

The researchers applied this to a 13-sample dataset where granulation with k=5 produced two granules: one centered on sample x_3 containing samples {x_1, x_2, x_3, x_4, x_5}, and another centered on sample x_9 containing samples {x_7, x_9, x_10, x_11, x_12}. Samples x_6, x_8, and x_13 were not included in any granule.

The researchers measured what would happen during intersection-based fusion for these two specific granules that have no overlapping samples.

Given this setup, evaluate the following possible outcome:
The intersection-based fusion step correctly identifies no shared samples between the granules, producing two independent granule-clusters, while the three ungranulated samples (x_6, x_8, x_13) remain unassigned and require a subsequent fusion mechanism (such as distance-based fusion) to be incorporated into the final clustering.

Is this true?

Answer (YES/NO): NO